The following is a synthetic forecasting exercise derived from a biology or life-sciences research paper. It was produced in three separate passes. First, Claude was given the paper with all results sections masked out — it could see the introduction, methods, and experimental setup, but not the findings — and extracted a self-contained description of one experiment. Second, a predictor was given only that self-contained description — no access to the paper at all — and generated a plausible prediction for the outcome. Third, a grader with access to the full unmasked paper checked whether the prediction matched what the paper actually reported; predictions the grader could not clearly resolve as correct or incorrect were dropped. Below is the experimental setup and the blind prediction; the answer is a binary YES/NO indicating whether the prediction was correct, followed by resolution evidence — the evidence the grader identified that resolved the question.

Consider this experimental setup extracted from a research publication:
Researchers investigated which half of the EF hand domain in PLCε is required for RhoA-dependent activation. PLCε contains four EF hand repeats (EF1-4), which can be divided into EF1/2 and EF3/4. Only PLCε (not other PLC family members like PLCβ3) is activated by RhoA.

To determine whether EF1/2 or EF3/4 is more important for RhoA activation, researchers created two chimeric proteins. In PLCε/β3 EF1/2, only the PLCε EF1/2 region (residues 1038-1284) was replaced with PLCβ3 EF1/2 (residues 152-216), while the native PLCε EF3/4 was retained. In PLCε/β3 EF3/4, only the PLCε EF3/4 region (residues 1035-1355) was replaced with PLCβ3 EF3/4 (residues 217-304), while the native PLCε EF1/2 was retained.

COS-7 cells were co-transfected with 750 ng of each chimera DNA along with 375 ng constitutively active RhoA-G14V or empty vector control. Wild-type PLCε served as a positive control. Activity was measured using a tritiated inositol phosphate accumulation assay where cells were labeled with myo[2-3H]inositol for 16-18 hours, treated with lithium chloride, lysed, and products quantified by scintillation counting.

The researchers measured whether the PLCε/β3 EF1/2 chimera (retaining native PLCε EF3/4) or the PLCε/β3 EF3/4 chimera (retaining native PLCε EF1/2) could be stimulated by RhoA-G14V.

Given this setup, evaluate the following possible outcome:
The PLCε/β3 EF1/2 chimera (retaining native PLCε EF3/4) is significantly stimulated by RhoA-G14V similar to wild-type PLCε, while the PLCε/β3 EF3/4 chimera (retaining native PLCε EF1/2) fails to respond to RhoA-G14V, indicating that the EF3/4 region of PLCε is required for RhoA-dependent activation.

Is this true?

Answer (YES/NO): YES